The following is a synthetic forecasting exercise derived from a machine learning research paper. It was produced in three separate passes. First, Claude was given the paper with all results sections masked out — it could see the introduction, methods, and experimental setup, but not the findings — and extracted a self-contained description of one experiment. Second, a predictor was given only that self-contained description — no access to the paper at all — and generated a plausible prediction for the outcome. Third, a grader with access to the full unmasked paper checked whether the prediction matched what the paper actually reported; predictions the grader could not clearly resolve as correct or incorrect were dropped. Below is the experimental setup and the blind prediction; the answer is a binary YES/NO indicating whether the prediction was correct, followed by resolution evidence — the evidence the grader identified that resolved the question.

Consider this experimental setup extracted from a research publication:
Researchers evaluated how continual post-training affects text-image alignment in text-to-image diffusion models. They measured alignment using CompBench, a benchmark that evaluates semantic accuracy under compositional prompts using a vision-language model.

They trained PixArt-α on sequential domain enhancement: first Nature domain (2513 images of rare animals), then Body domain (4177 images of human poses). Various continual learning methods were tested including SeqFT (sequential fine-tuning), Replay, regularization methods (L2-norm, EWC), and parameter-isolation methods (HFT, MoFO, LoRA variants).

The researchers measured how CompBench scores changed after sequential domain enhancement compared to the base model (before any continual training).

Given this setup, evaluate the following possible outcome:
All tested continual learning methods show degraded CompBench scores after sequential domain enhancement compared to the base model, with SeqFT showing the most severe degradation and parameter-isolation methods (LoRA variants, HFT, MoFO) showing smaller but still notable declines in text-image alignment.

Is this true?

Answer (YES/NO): NO